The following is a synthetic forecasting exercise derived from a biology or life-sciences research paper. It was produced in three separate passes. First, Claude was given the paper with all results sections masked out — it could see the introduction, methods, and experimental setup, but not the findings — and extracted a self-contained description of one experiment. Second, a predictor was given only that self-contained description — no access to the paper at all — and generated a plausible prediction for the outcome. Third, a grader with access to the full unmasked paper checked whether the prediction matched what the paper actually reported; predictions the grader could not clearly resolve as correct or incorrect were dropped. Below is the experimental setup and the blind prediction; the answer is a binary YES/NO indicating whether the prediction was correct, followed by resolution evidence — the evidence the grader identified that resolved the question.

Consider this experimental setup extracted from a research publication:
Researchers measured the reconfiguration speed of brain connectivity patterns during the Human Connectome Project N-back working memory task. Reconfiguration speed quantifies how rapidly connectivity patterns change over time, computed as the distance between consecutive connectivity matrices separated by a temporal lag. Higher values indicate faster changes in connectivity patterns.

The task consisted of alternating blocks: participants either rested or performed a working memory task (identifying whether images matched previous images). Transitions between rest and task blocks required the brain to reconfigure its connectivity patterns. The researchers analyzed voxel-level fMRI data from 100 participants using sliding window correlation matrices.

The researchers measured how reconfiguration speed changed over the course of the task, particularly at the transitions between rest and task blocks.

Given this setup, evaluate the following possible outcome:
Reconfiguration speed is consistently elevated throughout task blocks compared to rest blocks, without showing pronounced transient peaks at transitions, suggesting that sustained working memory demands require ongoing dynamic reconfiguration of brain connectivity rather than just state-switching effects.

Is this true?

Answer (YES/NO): NO